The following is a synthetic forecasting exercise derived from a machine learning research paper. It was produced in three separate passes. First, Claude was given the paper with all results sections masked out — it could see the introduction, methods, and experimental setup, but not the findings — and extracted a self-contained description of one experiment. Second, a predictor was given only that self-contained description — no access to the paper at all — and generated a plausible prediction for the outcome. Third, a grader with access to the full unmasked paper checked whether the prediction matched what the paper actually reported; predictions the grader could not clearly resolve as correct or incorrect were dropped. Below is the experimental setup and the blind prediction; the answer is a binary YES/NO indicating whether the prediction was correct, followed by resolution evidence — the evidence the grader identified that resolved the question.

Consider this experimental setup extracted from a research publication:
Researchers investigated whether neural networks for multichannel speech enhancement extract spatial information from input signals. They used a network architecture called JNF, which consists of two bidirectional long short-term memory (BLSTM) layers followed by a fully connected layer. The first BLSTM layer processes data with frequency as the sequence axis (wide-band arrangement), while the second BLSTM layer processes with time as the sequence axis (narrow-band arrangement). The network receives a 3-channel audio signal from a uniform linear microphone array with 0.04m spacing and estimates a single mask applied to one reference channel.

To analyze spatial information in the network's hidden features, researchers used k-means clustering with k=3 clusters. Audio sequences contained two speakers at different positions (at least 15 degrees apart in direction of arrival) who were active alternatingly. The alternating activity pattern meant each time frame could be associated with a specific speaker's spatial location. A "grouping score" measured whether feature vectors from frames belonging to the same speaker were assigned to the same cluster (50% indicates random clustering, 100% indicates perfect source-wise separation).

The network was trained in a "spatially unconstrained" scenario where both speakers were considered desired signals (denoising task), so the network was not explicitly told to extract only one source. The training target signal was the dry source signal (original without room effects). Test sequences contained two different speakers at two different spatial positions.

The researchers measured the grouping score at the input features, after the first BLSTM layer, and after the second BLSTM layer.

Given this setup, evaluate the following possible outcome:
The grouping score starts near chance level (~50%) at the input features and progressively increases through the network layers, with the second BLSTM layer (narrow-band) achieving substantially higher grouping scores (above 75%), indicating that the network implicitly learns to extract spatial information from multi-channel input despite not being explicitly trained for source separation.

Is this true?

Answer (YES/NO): NO